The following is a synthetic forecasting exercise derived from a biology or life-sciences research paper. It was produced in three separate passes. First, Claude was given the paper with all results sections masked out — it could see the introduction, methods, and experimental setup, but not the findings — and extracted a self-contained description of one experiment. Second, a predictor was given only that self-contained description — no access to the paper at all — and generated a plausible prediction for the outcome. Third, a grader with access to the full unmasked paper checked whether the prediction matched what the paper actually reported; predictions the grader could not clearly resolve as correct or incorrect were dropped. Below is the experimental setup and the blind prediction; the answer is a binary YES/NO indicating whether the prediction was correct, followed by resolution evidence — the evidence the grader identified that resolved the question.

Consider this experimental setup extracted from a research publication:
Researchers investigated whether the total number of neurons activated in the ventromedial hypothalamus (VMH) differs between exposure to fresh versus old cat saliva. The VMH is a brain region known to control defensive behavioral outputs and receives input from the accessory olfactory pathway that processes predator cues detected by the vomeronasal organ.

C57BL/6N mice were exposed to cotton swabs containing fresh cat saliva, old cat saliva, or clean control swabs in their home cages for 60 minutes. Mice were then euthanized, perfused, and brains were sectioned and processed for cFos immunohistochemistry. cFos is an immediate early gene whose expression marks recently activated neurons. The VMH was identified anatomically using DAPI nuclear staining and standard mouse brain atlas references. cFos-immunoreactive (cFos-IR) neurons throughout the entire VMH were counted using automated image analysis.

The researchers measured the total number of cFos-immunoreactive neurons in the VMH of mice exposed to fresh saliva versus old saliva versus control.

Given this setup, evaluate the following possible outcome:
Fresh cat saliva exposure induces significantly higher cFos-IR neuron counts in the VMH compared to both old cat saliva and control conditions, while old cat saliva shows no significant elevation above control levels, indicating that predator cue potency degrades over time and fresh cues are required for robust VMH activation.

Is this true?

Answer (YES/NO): NO